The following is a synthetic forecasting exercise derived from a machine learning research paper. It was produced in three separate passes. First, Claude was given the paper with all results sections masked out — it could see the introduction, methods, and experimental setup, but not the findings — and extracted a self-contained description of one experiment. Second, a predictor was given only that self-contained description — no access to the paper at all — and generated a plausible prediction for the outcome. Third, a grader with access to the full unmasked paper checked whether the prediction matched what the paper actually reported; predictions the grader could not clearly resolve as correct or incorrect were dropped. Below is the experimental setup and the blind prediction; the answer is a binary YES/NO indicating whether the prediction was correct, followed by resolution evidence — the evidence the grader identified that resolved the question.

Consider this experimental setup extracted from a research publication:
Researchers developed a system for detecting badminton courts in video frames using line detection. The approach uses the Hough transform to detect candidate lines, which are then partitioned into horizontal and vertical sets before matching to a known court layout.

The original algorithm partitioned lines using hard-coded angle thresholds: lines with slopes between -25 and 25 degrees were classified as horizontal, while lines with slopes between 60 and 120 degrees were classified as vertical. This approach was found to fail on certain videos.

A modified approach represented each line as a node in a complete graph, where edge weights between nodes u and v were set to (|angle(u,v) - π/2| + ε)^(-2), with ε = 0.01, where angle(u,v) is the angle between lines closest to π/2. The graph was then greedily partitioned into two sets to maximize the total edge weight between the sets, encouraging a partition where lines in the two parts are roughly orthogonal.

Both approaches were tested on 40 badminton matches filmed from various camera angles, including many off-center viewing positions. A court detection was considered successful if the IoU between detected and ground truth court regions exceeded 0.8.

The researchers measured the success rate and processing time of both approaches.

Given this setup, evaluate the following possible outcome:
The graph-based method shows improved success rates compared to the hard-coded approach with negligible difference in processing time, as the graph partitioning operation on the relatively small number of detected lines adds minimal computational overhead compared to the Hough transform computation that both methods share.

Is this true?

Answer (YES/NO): NO